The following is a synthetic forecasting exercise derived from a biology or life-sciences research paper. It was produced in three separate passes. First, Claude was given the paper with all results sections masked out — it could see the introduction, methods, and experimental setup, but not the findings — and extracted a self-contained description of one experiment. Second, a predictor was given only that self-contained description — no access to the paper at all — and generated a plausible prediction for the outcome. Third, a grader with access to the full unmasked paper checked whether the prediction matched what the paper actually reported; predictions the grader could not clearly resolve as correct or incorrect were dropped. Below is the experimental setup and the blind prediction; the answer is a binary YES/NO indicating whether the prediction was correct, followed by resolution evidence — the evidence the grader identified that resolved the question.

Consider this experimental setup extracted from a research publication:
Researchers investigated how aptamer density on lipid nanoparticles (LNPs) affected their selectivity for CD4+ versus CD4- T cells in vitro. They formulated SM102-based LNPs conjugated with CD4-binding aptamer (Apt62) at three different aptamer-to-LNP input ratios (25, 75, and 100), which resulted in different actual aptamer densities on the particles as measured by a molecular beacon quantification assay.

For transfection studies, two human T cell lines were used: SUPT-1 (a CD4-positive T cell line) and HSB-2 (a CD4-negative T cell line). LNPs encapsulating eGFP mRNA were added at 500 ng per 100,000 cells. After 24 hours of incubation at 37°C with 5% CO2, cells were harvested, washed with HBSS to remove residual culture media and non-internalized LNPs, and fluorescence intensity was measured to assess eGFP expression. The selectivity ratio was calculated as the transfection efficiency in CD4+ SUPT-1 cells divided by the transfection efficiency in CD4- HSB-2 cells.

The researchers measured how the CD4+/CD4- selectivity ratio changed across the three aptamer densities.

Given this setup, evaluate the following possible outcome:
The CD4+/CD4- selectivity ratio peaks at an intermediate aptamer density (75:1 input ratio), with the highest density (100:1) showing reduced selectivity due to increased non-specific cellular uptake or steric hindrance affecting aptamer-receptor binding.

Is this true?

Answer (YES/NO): NO